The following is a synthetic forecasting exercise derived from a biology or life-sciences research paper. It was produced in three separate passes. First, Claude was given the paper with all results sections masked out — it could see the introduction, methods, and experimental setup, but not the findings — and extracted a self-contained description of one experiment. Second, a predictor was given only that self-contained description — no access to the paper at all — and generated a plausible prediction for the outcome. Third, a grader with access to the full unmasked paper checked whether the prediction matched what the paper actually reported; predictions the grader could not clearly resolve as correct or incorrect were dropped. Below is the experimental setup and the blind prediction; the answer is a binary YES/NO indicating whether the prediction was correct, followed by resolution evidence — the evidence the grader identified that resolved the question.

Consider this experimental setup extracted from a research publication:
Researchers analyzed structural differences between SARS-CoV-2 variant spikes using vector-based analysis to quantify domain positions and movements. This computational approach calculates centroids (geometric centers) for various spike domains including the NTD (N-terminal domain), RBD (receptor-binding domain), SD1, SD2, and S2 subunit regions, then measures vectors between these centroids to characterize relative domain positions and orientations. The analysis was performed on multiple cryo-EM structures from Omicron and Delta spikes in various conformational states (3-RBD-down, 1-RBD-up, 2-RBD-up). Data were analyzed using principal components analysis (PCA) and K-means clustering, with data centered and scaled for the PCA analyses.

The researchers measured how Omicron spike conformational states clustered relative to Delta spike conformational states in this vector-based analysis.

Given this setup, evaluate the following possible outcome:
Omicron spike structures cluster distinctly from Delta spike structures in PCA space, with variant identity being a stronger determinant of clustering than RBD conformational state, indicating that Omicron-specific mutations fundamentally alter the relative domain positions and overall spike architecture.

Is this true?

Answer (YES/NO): NO